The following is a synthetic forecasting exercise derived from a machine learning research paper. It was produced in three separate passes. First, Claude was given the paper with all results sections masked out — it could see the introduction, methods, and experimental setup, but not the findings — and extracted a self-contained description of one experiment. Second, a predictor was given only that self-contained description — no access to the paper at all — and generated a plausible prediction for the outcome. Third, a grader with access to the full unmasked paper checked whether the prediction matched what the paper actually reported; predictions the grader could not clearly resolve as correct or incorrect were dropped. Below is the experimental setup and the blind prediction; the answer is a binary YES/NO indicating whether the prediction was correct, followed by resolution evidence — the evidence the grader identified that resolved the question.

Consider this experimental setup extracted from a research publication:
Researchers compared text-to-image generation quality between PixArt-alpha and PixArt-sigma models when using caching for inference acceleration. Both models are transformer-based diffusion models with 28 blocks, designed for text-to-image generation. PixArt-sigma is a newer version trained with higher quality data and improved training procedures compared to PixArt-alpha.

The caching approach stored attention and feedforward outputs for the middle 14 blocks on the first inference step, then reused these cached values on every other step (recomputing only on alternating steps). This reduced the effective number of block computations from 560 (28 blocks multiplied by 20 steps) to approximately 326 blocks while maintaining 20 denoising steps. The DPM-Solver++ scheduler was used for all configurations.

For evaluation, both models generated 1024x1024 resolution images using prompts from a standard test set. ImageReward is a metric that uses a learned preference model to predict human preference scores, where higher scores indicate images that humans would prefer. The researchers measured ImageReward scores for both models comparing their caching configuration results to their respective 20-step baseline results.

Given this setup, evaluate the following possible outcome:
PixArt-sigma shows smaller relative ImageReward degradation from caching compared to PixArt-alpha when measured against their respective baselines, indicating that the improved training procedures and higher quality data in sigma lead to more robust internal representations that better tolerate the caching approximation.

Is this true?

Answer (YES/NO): NO